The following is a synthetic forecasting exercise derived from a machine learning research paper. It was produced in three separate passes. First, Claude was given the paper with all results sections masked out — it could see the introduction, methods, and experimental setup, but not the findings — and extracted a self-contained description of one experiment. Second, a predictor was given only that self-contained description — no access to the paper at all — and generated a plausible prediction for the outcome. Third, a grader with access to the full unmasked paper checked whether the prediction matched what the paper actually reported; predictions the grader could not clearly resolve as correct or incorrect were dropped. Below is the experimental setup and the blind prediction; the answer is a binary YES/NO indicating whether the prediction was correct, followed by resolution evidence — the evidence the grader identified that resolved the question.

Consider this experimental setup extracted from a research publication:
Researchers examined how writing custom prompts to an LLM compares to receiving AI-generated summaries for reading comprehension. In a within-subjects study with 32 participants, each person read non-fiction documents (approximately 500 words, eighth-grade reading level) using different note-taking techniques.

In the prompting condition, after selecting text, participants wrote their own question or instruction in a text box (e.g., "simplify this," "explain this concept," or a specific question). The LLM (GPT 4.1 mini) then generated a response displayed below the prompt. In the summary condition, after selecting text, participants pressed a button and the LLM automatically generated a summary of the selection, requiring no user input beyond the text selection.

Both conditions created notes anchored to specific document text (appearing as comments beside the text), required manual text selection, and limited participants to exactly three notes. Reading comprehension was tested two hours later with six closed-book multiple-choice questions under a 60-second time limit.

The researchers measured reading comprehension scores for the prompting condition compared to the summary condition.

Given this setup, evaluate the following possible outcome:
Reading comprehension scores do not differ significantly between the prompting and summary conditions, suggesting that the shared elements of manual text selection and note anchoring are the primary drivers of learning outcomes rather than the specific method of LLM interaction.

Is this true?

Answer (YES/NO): YES